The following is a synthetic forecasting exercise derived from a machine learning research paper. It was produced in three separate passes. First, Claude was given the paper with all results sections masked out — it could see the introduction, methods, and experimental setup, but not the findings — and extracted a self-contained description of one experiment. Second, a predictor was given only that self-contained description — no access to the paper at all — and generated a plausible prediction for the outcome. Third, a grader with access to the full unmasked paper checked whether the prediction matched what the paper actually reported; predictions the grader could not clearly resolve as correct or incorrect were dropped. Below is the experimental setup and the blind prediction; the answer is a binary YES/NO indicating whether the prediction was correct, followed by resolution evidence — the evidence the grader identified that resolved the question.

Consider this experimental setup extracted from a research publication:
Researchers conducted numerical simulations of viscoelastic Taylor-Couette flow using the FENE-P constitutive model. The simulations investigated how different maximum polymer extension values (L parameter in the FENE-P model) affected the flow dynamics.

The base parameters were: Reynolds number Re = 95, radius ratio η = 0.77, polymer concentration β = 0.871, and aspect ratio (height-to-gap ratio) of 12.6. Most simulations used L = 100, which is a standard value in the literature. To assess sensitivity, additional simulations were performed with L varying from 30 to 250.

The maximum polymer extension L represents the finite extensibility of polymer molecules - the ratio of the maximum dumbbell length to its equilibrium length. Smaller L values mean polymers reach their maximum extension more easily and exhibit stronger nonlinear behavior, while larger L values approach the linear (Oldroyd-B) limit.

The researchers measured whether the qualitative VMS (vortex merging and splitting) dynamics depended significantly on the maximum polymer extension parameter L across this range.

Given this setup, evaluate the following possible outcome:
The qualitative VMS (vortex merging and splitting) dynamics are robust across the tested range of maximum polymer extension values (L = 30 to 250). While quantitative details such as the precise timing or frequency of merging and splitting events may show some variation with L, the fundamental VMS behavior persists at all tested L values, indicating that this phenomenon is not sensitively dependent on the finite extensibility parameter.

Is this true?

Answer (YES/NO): NO